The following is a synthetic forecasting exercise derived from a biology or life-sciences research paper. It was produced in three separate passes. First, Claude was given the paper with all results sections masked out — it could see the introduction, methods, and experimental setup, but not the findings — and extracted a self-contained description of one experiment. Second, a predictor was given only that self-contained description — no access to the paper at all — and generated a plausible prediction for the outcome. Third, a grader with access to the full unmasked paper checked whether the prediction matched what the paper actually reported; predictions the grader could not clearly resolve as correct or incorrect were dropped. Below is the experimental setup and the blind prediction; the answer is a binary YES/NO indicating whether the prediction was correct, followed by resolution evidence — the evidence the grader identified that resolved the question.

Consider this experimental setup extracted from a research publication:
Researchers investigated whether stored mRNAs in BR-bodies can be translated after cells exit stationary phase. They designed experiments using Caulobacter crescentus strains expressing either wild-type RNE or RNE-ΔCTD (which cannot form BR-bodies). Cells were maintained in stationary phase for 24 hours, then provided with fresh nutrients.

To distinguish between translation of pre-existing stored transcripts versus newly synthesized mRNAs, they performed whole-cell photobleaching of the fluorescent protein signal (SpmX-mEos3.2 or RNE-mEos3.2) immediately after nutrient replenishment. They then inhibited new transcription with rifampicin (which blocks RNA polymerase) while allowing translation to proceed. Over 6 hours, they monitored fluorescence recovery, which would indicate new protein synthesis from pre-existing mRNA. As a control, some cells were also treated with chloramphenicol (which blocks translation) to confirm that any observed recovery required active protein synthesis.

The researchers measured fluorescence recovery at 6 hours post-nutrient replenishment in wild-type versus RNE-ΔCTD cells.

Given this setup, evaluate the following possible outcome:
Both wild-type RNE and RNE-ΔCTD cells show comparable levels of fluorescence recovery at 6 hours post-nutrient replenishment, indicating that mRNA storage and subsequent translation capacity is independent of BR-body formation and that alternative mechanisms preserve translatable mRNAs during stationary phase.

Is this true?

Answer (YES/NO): NO